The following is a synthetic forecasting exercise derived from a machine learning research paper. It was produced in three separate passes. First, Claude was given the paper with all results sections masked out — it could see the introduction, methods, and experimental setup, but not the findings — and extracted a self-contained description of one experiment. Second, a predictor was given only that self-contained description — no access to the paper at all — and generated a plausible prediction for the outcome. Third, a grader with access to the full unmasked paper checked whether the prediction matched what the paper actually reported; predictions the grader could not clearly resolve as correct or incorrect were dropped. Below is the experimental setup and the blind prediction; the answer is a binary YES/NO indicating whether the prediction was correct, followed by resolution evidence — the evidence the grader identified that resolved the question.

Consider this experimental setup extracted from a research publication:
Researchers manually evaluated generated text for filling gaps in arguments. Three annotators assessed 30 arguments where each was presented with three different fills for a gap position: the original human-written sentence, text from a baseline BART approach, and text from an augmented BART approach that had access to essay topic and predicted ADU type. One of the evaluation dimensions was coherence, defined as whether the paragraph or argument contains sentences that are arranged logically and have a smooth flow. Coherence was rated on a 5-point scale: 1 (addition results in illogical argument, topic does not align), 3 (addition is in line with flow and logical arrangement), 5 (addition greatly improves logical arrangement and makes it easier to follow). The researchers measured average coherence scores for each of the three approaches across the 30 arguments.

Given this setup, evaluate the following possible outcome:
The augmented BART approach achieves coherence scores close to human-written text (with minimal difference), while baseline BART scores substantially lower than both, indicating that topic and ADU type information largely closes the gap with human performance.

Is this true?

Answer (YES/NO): NO